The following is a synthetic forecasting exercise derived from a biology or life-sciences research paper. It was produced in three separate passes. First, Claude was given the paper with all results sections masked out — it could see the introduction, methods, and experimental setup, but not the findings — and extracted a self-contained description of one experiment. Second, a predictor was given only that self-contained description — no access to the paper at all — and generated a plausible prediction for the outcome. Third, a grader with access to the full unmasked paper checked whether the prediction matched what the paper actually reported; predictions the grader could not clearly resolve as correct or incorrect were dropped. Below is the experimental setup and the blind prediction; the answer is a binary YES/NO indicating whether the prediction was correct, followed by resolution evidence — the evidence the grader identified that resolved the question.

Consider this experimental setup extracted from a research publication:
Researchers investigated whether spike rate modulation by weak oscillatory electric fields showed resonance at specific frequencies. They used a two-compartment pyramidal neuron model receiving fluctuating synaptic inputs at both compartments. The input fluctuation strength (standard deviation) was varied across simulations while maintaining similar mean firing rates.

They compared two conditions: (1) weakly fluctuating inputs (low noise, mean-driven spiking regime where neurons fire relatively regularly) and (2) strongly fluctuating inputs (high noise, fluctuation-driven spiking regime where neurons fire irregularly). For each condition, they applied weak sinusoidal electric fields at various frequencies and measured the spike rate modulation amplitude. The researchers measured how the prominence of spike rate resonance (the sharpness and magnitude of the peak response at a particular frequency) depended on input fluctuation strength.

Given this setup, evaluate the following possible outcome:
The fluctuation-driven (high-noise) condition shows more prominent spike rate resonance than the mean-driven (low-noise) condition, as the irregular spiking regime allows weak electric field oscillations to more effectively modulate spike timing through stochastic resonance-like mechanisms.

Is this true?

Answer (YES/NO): NO